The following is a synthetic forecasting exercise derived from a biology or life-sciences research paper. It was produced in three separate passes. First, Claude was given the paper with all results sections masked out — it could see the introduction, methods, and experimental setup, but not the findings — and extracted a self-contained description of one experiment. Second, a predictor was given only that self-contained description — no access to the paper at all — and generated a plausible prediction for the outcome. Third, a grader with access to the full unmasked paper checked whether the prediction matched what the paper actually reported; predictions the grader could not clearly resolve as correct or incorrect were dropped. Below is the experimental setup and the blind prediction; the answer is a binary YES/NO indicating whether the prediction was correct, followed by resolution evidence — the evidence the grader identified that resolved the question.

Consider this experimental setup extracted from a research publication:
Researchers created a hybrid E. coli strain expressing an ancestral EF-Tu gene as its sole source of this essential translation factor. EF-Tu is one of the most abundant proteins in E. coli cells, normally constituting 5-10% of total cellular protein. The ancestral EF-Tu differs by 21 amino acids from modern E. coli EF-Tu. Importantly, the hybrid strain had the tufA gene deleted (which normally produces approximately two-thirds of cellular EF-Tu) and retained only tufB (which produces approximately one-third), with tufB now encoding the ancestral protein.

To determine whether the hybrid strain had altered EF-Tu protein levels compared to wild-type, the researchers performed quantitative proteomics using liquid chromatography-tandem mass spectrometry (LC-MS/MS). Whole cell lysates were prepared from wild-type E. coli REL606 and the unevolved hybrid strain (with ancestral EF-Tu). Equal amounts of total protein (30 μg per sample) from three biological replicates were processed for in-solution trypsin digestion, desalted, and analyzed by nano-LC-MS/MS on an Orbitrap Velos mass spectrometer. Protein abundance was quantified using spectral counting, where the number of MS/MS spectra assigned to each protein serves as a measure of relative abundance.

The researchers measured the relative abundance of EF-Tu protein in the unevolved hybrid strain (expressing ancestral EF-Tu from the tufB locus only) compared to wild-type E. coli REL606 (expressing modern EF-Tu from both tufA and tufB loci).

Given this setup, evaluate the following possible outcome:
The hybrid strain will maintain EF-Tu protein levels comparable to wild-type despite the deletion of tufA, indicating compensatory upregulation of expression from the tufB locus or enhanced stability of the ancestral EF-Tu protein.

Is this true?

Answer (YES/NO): NO